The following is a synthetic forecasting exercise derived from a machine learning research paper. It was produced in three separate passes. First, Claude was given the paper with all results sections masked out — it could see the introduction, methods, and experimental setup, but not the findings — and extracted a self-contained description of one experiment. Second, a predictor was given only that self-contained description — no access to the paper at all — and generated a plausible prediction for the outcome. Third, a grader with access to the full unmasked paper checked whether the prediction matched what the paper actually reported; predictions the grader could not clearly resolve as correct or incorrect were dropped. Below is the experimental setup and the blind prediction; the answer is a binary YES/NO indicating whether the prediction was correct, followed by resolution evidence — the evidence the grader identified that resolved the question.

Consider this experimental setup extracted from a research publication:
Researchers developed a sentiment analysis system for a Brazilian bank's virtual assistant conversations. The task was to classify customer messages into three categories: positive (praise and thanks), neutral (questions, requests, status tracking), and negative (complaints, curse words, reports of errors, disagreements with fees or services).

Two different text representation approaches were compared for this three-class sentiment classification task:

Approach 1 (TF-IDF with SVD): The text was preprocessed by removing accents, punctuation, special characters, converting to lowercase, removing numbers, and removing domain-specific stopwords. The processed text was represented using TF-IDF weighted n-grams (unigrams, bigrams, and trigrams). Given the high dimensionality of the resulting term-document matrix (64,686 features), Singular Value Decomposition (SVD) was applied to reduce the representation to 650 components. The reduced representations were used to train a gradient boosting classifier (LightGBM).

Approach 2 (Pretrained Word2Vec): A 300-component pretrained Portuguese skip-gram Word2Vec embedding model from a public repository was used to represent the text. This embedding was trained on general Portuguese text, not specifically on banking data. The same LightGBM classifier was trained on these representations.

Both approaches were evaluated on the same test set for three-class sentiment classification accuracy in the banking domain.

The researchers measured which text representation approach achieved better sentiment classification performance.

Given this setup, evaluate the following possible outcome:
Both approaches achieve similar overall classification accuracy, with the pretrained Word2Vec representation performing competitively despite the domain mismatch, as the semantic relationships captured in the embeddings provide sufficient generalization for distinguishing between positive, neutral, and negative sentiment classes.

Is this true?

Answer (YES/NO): NO